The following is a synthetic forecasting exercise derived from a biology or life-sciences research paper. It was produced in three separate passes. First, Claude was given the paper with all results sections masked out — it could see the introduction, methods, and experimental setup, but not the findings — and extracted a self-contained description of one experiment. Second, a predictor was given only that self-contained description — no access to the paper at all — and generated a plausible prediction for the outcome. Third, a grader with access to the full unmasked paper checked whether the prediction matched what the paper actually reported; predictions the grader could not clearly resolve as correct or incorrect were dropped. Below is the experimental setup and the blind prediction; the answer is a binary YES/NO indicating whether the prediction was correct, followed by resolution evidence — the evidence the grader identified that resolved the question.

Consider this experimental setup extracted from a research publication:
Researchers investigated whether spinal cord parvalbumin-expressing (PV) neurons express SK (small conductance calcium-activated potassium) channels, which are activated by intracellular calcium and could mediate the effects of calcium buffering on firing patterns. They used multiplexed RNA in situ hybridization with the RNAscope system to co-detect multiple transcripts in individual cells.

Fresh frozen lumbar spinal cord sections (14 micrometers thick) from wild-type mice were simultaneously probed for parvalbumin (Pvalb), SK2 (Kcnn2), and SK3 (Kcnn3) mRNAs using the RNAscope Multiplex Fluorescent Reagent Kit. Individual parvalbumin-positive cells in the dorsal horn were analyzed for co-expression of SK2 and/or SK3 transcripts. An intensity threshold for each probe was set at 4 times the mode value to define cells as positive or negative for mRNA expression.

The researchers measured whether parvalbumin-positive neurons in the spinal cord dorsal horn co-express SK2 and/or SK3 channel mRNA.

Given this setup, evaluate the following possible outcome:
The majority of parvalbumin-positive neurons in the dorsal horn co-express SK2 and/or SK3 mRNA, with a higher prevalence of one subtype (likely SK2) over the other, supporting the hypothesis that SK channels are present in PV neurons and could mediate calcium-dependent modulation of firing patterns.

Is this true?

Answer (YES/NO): YES